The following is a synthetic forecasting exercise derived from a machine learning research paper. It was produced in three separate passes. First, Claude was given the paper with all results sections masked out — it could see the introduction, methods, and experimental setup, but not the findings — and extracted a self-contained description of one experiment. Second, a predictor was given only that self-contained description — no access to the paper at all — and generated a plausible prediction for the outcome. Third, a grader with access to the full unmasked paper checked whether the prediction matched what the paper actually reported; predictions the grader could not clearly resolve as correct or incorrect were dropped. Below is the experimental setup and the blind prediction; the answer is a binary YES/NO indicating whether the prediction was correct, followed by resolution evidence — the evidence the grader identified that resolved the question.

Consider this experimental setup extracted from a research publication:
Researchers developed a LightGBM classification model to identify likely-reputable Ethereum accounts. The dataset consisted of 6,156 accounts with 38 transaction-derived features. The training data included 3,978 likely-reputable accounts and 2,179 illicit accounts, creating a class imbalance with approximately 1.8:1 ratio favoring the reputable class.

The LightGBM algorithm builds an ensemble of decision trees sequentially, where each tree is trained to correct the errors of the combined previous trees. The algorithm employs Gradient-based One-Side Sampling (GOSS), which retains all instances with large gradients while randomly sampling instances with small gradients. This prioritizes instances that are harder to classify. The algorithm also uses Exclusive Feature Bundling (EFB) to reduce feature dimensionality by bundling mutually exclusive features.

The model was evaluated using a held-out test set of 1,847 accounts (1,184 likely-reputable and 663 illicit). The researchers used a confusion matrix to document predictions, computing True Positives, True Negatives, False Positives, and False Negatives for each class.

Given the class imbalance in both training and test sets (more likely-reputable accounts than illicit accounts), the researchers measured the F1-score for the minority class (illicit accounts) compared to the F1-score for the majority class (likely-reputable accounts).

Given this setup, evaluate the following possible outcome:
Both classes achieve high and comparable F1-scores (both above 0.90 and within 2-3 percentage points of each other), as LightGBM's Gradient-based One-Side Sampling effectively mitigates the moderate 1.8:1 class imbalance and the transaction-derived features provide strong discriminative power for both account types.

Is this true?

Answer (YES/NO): YES